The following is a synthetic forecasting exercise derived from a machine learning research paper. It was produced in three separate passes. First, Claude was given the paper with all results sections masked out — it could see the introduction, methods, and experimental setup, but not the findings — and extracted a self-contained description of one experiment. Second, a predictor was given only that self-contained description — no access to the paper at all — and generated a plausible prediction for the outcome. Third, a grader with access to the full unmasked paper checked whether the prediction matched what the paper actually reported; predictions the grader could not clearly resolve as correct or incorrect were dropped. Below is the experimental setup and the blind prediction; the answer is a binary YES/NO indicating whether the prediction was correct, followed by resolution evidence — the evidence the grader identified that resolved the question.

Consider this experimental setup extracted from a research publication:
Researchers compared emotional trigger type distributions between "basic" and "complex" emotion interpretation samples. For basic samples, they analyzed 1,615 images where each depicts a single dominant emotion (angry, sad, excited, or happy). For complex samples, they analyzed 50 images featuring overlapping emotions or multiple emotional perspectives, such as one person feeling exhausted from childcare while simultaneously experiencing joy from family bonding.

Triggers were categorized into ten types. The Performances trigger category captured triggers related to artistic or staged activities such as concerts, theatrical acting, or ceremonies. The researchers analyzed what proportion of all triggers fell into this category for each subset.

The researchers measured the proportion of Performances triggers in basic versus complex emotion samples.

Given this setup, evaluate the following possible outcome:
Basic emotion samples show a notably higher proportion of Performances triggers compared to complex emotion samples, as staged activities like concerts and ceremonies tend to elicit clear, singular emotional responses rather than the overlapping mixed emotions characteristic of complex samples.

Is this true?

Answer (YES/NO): YES